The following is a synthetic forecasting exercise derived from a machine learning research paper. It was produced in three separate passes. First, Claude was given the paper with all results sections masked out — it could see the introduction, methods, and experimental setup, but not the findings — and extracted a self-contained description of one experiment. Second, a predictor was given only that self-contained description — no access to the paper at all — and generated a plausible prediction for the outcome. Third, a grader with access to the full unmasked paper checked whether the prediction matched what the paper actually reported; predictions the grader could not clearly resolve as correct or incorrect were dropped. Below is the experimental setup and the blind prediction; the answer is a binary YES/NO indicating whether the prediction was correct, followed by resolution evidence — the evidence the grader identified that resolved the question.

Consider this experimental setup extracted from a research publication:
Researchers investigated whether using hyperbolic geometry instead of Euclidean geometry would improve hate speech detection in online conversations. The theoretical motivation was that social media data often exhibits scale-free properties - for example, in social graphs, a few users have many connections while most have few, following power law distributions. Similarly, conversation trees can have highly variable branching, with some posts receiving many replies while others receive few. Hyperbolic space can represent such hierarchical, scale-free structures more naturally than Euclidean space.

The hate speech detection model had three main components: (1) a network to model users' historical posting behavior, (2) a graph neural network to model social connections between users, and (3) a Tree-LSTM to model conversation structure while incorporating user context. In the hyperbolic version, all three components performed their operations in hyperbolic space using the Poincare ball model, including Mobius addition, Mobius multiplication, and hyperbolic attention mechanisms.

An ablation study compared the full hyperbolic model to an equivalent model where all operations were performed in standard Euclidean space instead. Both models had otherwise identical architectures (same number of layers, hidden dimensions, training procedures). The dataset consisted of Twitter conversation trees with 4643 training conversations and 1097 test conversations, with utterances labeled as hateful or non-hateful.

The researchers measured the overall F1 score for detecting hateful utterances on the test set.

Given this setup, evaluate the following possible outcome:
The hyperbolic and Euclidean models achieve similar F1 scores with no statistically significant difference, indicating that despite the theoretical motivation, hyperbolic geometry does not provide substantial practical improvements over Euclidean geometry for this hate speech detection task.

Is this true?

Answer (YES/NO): NO